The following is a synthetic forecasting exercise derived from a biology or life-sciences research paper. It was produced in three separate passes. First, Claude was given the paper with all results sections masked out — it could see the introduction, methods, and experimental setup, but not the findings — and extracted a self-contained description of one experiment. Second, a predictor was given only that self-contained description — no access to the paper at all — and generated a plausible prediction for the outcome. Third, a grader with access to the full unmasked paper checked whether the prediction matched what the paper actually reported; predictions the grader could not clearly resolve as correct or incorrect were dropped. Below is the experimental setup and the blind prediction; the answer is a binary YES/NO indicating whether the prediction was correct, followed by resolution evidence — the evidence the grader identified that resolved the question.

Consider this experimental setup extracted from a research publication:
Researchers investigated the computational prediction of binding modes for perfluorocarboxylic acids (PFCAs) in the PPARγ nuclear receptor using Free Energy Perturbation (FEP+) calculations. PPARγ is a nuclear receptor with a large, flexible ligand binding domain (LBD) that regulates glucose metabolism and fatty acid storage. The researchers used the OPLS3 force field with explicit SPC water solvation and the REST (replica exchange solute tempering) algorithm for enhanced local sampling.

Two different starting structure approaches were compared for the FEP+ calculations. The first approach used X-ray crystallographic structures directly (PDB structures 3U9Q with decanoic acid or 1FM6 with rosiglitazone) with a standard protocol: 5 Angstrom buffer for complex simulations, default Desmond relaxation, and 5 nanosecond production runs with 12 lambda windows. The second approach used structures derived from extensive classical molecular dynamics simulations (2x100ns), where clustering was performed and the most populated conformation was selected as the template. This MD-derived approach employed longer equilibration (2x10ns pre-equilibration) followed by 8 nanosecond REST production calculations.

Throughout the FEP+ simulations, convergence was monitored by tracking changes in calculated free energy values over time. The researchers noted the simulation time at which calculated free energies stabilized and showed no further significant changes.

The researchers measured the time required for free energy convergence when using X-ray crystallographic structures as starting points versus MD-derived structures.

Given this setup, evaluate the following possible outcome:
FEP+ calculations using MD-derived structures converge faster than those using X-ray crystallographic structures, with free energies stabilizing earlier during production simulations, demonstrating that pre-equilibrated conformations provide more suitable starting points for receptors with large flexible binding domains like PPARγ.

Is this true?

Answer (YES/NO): NO